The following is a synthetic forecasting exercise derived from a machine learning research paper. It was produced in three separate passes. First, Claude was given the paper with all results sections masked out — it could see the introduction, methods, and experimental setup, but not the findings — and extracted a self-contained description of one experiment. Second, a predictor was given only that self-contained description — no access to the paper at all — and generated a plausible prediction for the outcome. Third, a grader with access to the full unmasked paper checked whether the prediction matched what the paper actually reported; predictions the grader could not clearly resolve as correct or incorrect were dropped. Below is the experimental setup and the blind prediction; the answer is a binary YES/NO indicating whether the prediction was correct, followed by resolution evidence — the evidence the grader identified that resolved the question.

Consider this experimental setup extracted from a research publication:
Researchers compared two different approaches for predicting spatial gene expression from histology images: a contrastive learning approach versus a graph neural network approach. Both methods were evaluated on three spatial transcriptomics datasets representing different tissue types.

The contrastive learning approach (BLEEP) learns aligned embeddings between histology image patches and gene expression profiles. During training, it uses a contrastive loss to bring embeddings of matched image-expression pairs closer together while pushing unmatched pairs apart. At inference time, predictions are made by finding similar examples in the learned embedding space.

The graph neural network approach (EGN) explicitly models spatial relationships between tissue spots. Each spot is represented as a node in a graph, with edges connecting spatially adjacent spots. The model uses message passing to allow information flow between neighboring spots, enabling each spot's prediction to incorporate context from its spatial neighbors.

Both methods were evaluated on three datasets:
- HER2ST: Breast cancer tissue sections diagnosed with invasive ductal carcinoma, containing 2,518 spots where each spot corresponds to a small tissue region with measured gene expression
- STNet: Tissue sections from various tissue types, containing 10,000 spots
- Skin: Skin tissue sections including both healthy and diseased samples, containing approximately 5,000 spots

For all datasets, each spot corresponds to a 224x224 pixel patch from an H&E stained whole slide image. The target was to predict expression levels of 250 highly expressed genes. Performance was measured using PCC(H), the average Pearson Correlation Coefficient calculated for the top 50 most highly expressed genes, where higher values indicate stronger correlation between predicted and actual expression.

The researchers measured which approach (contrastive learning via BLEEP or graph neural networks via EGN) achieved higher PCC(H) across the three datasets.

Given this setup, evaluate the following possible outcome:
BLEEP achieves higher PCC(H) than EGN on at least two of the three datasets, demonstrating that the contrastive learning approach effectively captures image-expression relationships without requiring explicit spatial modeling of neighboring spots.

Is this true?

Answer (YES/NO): NO